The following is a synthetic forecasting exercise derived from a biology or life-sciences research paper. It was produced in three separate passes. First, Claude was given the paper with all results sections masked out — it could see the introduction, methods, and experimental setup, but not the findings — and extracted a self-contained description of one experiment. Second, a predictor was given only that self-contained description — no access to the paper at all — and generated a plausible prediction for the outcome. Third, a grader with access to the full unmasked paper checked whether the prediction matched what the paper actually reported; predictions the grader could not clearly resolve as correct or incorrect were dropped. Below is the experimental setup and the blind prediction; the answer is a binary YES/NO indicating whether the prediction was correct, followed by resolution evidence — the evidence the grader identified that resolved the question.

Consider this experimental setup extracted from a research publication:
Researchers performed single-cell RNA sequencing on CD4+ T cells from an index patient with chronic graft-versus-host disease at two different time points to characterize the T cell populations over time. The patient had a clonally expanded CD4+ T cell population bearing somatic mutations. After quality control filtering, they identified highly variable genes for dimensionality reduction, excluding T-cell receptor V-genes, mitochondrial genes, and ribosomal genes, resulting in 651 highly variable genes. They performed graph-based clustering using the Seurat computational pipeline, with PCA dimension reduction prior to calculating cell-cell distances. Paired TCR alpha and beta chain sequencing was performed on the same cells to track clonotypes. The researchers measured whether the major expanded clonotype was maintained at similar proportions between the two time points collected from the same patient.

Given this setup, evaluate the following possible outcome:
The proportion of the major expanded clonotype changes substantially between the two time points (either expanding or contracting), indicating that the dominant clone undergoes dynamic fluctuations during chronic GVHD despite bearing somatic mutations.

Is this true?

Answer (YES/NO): NO